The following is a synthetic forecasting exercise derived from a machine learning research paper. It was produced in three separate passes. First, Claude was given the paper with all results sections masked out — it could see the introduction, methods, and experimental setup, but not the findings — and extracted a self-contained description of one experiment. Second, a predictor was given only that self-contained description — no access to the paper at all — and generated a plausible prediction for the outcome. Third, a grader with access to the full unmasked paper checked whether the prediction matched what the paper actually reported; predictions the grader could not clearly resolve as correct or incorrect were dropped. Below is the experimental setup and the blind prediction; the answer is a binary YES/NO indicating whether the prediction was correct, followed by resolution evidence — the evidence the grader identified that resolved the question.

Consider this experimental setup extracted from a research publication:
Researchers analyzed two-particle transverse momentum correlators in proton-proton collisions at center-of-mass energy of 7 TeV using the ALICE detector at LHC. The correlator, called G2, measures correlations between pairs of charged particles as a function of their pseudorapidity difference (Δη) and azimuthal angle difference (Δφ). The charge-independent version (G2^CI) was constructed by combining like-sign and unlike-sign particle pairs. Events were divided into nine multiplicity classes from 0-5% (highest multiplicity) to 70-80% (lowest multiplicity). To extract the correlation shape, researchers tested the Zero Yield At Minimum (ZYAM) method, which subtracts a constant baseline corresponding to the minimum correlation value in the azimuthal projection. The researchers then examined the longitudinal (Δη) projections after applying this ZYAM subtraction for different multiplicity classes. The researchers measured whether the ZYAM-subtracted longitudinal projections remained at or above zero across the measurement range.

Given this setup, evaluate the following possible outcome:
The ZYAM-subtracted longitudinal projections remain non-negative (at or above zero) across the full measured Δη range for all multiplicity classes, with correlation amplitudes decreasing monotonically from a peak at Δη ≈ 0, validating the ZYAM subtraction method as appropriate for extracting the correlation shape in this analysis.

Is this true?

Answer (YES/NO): NO